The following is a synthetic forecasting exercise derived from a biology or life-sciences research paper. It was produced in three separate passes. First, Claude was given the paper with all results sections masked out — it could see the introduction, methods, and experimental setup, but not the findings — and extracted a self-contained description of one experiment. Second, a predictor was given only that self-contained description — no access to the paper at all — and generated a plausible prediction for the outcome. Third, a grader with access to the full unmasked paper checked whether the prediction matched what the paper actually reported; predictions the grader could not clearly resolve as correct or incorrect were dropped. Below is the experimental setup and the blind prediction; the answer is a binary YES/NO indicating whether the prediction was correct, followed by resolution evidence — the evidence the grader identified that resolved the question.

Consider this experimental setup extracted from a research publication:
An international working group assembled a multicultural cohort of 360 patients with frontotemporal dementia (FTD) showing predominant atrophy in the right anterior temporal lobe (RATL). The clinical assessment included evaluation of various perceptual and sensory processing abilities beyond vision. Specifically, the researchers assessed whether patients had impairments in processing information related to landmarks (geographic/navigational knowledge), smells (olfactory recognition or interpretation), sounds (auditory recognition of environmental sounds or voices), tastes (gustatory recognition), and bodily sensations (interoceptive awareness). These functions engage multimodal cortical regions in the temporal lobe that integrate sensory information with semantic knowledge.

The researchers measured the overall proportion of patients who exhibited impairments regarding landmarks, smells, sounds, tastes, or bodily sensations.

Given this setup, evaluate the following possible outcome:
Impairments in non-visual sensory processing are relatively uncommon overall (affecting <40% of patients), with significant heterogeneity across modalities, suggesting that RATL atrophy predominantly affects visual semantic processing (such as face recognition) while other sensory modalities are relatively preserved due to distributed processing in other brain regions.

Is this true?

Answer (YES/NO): NO